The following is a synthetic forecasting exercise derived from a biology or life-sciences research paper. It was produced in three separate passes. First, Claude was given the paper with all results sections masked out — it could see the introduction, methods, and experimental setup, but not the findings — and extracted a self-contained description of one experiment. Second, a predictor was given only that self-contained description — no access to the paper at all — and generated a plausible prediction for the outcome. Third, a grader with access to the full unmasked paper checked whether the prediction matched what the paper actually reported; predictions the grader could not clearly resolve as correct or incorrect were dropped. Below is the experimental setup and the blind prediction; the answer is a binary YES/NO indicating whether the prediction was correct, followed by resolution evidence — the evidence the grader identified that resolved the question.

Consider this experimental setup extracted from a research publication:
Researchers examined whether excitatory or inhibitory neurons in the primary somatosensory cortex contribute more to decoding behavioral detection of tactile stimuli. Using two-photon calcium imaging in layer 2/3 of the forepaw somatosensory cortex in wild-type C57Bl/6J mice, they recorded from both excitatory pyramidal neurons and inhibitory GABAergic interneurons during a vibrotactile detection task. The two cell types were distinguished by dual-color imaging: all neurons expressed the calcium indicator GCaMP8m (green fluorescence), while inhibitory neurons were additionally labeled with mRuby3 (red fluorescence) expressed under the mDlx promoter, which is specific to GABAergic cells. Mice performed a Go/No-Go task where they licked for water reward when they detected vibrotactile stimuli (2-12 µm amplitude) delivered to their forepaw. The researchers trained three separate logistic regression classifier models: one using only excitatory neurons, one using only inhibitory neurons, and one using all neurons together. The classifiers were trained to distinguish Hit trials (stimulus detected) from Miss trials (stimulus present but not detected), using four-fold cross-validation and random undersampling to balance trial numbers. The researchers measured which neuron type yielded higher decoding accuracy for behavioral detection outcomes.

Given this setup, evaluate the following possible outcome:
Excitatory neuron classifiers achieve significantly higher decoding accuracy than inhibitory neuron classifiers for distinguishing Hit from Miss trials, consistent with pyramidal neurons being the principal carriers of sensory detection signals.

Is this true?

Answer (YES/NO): YES